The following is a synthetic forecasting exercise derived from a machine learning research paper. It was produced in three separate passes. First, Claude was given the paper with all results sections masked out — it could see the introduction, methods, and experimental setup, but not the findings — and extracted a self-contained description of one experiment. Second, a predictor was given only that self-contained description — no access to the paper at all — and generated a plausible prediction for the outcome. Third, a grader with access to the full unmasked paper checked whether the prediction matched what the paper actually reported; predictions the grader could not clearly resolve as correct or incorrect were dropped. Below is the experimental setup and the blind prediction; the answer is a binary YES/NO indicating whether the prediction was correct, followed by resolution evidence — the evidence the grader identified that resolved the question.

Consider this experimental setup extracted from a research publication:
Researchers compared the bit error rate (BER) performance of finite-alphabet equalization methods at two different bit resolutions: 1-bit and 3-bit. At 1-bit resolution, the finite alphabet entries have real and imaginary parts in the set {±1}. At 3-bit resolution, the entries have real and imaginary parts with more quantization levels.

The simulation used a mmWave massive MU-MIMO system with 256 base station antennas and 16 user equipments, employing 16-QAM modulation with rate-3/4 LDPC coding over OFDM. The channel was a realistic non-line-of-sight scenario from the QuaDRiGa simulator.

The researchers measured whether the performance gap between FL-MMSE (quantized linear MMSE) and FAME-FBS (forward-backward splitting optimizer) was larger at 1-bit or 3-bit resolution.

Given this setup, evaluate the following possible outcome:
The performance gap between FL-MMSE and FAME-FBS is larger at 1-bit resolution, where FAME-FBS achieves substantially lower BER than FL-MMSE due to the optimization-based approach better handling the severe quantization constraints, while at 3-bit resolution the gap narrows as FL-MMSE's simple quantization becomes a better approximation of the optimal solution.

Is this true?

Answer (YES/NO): YES